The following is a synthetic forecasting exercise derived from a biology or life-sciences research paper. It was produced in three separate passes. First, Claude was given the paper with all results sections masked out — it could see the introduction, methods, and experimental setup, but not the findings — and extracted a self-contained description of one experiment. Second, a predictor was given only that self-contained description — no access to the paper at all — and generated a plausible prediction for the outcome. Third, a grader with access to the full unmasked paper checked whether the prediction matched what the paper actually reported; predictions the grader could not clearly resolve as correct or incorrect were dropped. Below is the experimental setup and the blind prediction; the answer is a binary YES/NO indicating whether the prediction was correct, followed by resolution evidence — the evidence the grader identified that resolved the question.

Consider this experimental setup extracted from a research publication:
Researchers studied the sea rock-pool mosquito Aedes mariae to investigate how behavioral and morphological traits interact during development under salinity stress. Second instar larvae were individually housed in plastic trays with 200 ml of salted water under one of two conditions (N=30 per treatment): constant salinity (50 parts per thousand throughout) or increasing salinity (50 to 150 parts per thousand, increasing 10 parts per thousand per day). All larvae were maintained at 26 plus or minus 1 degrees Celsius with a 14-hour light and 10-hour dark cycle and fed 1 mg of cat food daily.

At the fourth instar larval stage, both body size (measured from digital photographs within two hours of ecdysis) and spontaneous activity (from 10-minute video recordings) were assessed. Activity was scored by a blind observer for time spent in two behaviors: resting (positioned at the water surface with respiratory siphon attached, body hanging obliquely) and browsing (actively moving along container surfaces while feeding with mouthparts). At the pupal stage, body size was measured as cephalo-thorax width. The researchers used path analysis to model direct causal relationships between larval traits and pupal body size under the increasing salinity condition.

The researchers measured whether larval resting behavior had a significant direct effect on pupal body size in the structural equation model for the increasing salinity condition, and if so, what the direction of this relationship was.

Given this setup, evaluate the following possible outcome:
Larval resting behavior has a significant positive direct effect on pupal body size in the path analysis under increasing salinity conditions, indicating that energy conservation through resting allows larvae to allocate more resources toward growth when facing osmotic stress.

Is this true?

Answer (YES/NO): NO